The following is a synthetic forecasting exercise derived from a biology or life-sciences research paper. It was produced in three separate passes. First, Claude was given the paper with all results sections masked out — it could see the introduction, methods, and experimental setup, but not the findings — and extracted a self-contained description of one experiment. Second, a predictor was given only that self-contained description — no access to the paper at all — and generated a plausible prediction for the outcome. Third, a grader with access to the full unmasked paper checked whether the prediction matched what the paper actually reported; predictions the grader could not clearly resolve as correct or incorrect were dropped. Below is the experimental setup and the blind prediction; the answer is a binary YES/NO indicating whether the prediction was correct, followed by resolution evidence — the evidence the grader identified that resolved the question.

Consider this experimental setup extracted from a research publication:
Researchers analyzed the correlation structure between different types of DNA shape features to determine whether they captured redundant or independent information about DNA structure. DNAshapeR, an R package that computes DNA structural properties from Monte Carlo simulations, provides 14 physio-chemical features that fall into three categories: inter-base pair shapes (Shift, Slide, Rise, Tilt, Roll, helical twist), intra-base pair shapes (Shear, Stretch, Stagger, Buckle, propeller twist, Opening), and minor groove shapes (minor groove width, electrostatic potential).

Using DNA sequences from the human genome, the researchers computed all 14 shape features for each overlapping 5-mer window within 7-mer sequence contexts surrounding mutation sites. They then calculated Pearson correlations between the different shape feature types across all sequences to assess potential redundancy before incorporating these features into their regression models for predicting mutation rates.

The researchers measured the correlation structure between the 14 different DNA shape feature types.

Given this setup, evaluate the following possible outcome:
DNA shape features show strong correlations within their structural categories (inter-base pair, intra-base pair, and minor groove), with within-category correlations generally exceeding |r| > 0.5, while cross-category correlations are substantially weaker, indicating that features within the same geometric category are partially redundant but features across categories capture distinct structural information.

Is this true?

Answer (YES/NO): NO